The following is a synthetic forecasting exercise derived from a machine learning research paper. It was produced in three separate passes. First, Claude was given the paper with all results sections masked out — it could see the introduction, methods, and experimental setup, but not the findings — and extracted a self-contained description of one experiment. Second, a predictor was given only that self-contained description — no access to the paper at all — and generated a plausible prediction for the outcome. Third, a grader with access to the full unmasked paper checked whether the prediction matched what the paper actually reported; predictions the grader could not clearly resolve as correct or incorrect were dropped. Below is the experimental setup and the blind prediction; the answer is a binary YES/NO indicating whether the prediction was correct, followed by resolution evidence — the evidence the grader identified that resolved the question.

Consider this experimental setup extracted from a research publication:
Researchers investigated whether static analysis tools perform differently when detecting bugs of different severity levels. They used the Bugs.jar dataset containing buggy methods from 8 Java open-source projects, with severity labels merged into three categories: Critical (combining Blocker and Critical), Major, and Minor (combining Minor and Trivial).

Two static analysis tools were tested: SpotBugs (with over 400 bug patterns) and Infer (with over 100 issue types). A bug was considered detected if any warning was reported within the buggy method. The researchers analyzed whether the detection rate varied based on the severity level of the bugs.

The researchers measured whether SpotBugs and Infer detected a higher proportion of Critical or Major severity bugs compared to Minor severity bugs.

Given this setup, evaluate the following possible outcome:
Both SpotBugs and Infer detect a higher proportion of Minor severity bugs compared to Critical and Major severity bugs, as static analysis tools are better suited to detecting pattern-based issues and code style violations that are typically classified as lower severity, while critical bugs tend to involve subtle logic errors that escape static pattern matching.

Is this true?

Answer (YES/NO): NO